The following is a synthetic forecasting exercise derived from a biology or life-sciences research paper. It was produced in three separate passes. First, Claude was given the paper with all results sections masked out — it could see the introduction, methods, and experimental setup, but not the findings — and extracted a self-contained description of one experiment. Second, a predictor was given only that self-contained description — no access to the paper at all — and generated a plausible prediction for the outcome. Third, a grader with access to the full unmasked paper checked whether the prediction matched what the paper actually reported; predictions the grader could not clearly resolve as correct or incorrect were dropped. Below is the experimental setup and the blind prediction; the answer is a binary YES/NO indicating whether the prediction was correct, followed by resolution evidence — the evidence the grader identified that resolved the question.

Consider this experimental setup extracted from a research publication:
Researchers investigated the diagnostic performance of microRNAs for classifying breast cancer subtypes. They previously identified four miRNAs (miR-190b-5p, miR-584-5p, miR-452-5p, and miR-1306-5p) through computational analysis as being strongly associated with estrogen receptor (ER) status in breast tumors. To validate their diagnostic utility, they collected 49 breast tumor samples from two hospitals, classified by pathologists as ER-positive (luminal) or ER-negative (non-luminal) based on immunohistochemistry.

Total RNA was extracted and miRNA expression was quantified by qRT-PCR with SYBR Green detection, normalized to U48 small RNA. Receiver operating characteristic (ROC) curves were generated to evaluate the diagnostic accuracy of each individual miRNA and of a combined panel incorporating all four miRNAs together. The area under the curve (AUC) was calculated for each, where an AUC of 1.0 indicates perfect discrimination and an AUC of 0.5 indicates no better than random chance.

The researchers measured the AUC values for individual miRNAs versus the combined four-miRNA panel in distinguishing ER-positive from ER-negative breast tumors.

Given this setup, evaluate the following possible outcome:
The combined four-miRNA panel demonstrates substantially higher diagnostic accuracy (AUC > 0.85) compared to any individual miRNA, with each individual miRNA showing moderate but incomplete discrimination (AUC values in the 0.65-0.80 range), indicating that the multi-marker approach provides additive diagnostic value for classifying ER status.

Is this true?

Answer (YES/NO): NO